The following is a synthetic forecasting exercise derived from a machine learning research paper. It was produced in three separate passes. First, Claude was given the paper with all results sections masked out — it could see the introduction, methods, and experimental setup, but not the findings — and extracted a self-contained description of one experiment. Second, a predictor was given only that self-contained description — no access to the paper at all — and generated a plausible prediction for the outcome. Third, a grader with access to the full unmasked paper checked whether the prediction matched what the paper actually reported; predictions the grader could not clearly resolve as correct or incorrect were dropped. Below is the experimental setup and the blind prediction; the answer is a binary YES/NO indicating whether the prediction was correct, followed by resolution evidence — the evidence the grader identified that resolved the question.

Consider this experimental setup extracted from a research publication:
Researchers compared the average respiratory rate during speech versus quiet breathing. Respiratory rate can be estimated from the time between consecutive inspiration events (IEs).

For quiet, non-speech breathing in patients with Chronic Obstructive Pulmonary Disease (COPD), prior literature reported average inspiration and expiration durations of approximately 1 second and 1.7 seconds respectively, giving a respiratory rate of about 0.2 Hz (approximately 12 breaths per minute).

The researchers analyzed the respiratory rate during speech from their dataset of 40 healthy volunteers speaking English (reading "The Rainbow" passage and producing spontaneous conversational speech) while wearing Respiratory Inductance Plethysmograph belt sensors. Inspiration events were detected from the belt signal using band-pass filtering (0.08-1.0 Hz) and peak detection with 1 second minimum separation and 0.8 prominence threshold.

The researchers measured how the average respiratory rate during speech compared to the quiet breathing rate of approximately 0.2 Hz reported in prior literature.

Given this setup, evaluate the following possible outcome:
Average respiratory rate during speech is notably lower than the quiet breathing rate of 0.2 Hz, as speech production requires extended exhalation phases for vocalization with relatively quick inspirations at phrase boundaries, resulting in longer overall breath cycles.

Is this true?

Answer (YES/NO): YES